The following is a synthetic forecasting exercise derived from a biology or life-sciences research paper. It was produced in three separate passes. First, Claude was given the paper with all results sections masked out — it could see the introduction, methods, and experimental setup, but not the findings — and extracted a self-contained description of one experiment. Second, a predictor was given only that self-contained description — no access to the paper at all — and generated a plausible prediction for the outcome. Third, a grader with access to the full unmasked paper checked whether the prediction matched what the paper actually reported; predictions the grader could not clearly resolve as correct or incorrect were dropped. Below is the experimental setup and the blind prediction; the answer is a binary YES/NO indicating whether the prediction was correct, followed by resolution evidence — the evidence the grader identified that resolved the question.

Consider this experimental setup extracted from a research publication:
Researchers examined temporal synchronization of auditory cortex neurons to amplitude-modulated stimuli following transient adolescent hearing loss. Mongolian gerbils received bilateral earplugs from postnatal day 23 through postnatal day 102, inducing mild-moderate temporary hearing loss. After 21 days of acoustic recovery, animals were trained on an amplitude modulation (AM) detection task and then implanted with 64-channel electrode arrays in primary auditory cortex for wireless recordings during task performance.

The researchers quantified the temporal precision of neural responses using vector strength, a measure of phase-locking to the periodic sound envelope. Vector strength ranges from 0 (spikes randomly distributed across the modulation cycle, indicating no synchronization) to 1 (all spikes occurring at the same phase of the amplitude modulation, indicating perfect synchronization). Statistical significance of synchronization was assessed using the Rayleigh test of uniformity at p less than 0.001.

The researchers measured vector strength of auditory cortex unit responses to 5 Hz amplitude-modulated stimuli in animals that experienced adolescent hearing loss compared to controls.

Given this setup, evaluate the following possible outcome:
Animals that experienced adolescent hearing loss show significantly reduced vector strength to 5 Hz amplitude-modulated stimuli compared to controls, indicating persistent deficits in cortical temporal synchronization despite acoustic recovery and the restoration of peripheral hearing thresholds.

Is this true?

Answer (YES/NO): YES